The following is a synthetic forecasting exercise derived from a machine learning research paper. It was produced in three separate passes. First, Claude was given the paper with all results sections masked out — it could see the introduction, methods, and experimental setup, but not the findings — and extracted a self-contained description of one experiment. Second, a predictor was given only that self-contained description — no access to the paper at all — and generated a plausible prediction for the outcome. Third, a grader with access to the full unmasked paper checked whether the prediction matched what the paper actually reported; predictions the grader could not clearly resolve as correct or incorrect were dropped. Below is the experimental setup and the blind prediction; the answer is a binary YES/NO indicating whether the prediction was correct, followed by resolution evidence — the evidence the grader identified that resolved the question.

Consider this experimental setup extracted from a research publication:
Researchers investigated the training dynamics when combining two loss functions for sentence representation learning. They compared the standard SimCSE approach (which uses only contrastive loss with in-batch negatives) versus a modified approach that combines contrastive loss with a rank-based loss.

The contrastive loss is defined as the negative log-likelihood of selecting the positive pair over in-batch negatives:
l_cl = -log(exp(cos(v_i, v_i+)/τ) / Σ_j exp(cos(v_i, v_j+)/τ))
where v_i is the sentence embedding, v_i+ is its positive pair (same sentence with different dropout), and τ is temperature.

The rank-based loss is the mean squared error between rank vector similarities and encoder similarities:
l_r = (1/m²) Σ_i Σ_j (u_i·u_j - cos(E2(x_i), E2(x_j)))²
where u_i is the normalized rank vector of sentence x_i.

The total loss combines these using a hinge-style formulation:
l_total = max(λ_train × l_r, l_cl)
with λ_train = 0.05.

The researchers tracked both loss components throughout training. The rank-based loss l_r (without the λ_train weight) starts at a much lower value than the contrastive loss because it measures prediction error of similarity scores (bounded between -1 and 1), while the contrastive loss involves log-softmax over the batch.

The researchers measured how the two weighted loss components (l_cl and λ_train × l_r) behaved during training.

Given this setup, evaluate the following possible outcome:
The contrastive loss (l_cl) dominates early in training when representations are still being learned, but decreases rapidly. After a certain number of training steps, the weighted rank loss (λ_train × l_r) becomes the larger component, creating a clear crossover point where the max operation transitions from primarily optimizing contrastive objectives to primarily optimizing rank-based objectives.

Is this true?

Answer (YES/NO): NO